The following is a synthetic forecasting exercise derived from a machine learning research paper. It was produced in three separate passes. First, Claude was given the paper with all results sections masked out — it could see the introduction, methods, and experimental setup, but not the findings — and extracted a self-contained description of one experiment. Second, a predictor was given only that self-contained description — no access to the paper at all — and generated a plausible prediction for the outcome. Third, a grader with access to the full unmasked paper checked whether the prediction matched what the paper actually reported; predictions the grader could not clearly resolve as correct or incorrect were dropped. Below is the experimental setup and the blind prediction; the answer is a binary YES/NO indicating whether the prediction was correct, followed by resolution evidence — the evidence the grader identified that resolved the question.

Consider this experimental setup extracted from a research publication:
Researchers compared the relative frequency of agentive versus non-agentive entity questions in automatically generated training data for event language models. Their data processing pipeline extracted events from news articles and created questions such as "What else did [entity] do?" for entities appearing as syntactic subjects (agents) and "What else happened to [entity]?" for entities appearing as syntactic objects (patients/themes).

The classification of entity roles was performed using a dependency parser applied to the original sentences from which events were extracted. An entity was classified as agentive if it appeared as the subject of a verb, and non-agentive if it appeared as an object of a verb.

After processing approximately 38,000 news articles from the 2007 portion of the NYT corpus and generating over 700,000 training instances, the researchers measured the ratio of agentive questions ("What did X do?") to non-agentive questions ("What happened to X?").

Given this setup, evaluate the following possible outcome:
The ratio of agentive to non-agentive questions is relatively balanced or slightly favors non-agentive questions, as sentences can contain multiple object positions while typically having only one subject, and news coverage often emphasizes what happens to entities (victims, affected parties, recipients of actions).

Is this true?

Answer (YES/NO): NO